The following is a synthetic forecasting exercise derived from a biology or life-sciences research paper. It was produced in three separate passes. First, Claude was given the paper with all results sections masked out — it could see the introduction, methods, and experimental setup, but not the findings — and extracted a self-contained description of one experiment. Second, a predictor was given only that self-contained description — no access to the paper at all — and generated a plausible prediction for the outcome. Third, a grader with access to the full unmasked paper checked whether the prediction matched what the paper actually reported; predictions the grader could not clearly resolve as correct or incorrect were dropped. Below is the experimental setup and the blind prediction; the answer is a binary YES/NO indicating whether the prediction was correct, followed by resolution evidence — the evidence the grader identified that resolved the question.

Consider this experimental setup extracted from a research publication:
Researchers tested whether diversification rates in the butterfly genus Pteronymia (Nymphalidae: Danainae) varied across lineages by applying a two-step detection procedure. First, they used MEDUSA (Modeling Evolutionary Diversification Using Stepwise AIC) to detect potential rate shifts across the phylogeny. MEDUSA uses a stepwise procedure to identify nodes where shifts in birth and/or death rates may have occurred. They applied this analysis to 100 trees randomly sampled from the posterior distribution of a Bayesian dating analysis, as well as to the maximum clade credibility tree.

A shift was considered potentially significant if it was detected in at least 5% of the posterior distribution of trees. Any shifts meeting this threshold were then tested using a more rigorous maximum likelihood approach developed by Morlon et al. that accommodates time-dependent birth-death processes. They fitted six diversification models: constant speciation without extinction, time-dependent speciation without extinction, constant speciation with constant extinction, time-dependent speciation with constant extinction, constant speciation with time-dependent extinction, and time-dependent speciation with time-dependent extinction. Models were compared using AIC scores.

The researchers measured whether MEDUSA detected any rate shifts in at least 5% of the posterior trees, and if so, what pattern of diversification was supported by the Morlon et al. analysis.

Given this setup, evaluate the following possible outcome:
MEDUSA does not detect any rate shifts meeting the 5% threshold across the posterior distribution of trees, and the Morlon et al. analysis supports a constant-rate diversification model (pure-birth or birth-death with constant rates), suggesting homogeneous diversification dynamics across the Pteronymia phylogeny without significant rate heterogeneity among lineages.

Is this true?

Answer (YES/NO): NO